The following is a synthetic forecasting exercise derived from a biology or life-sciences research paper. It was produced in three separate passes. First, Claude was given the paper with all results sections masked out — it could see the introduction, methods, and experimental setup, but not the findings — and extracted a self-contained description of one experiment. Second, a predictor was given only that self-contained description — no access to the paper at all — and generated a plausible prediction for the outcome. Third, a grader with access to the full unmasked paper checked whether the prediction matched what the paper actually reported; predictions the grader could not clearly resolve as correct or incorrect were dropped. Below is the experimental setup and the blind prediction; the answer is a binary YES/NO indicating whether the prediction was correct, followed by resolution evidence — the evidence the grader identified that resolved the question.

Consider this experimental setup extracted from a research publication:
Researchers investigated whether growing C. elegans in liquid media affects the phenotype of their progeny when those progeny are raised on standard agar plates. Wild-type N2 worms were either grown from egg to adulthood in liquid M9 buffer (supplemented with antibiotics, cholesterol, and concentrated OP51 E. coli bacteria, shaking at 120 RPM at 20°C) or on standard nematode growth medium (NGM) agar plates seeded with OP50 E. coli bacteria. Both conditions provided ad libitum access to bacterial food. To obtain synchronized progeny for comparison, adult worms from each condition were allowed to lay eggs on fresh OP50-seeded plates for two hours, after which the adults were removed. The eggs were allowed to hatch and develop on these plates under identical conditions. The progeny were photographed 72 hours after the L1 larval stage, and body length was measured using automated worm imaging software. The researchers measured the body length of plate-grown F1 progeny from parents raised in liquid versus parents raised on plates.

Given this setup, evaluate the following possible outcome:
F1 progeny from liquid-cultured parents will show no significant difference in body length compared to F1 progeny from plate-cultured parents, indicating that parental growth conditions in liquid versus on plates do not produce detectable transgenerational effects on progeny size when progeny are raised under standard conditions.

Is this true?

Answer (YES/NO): NO